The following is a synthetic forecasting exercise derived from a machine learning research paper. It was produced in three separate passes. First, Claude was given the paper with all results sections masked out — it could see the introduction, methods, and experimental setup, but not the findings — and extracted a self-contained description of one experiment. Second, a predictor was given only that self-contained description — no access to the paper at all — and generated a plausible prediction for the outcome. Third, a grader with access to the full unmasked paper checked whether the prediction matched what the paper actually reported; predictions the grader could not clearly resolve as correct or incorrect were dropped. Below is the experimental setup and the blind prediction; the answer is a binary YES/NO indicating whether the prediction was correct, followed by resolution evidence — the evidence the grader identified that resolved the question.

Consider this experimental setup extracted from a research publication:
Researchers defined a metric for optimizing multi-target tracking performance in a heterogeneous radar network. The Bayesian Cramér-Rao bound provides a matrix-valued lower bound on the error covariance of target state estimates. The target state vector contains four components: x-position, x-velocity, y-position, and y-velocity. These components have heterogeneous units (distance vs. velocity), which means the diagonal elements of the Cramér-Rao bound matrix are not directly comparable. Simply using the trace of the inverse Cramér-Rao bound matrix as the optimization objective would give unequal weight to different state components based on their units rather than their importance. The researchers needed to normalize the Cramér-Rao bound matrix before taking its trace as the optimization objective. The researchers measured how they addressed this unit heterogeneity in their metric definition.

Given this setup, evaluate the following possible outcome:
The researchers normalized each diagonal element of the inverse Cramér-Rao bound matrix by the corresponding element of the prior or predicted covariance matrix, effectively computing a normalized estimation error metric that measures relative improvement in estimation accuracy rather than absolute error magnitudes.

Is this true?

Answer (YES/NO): NO